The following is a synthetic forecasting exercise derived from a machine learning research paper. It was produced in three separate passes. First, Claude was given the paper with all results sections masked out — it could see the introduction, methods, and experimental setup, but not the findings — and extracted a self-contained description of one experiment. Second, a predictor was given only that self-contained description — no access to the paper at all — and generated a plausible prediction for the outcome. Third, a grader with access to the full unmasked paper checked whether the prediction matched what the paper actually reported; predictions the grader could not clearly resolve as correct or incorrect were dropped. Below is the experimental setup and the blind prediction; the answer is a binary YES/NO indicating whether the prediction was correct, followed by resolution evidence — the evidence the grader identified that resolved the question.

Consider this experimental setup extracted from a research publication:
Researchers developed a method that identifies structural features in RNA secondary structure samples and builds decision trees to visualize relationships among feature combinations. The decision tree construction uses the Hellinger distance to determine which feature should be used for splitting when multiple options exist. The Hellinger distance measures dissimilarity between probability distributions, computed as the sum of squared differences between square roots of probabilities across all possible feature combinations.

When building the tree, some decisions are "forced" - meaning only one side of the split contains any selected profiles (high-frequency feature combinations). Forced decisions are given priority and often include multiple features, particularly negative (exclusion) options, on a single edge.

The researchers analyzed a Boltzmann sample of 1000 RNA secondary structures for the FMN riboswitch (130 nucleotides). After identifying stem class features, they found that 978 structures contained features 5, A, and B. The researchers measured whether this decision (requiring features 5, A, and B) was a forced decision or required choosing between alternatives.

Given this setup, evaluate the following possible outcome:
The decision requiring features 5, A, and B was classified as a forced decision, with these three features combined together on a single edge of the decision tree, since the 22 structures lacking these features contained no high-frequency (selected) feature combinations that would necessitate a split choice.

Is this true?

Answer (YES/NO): YES